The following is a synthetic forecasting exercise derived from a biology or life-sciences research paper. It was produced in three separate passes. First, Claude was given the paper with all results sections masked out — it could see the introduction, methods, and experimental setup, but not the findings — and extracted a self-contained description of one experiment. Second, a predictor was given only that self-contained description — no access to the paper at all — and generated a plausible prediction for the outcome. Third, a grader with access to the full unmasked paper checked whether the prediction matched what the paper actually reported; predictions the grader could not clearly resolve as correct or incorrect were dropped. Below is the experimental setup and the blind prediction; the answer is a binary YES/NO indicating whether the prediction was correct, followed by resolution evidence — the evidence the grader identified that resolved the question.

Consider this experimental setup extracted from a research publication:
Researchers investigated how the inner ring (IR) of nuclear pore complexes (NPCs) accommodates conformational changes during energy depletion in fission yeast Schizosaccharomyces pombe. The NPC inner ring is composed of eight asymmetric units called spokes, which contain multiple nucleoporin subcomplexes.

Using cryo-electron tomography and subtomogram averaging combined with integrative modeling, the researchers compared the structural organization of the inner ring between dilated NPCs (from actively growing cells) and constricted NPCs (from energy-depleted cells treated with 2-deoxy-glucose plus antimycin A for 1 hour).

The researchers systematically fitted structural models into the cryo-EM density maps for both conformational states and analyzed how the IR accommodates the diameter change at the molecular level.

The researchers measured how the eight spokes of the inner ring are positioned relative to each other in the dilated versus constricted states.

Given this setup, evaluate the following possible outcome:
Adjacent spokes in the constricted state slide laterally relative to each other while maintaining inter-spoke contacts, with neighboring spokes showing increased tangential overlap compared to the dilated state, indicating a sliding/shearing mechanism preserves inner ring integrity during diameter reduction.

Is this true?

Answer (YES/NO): NO